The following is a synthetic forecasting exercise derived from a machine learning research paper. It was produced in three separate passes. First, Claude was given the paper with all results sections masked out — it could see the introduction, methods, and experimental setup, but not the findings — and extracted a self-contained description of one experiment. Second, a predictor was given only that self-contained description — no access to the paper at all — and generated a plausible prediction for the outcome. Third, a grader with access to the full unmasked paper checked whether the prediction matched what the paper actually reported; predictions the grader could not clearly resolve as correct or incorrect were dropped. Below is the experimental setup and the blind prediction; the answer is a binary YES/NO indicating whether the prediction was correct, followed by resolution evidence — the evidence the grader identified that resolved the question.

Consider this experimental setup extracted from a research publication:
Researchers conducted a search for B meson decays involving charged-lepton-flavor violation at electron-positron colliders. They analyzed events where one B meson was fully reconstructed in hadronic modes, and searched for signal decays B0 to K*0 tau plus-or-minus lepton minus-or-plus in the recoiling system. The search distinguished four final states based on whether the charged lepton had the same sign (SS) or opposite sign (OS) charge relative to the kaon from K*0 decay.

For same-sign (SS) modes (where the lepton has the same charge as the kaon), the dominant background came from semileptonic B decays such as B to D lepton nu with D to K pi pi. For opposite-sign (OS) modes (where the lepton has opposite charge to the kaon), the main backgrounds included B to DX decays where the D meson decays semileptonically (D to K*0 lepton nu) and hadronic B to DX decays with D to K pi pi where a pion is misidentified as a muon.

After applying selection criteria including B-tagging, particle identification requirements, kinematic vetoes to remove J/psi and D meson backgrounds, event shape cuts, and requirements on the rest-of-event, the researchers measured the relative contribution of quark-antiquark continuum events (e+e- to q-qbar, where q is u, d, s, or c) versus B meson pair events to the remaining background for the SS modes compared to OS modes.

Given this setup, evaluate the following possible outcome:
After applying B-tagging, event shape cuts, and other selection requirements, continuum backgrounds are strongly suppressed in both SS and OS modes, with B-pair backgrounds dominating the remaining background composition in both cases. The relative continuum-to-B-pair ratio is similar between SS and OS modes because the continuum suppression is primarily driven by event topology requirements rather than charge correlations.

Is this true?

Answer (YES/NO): NO